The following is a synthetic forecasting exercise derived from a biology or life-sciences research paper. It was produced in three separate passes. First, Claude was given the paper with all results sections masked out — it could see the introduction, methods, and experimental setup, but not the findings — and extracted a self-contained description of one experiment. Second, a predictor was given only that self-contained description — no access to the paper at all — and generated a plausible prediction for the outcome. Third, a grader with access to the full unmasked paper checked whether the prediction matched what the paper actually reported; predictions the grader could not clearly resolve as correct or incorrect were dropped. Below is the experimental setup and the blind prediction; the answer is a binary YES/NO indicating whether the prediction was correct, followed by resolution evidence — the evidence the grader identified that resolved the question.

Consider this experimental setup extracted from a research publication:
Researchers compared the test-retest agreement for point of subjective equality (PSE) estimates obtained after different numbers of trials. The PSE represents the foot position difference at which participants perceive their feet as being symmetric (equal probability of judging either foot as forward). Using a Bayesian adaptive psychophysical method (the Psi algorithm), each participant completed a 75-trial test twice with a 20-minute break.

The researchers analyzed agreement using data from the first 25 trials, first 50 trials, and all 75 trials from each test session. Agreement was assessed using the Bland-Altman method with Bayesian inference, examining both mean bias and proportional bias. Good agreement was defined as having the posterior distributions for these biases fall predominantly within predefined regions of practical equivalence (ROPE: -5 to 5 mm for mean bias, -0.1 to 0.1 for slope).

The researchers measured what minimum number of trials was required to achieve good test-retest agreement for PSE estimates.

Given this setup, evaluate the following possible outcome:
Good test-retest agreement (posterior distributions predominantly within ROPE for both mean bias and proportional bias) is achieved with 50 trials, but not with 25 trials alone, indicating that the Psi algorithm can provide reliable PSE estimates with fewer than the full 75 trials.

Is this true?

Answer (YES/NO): YES